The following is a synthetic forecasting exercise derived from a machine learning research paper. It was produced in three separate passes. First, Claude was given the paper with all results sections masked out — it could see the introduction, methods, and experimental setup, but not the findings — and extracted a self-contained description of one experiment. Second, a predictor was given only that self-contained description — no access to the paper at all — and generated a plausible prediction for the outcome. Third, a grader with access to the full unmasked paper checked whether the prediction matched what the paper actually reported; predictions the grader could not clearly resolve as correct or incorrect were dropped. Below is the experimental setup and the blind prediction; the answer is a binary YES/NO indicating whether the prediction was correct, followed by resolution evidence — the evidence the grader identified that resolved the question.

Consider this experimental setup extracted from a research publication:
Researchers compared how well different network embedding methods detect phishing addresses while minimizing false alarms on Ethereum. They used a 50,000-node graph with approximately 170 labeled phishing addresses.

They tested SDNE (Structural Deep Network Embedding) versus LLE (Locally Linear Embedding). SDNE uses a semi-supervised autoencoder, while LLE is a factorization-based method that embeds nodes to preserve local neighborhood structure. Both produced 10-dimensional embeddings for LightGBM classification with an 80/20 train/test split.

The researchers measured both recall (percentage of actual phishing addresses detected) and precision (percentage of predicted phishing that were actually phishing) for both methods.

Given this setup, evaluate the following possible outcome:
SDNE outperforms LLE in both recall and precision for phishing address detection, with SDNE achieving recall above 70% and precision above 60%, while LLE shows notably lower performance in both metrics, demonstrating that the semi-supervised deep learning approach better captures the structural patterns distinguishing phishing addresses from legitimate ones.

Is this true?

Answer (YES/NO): NO